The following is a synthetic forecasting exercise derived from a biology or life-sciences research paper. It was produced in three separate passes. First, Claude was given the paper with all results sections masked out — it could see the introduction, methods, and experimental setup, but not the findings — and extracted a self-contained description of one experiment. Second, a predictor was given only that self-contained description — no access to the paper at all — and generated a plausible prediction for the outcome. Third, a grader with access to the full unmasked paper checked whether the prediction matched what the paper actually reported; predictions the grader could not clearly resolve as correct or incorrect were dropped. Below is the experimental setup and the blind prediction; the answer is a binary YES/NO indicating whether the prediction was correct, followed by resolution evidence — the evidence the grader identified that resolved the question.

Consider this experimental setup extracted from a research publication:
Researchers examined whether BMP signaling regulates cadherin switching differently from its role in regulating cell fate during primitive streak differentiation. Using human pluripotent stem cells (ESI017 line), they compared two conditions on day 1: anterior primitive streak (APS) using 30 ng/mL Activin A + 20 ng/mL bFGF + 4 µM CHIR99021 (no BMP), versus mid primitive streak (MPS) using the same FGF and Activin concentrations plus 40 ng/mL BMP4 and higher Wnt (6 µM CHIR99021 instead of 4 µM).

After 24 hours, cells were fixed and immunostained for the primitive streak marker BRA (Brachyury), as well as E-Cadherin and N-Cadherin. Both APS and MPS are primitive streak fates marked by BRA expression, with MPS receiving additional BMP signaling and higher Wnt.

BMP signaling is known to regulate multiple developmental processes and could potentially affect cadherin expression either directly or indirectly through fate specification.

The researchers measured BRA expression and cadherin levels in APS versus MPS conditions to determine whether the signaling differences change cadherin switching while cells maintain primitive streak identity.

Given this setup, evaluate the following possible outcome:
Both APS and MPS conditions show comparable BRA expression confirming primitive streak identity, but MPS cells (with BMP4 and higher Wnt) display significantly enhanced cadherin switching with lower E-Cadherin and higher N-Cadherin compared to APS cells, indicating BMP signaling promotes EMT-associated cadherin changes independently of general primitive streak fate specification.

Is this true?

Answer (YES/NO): NO